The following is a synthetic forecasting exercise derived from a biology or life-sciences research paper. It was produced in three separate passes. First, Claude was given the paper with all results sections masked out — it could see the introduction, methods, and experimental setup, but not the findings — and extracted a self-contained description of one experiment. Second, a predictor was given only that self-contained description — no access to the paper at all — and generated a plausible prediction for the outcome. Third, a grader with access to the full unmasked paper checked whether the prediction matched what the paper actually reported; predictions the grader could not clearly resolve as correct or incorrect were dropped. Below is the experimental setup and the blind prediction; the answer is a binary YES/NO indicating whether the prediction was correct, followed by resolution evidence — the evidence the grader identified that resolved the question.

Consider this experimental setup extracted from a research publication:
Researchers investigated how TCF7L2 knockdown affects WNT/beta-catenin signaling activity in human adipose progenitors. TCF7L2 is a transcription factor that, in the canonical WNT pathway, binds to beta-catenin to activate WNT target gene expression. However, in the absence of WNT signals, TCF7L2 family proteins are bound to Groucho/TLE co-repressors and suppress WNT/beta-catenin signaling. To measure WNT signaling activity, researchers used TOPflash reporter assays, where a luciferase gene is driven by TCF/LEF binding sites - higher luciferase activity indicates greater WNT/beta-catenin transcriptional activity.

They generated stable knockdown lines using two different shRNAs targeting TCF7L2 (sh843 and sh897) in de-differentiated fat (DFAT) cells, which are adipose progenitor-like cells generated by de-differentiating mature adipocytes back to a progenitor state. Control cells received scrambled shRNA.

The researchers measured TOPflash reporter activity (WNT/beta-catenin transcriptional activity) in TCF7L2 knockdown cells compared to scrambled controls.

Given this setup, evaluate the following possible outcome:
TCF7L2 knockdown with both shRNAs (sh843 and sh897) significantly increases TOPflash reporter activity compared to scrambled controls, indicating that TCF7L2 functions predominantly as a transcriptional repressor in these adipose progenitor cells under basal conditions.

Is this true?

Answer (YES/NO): YES